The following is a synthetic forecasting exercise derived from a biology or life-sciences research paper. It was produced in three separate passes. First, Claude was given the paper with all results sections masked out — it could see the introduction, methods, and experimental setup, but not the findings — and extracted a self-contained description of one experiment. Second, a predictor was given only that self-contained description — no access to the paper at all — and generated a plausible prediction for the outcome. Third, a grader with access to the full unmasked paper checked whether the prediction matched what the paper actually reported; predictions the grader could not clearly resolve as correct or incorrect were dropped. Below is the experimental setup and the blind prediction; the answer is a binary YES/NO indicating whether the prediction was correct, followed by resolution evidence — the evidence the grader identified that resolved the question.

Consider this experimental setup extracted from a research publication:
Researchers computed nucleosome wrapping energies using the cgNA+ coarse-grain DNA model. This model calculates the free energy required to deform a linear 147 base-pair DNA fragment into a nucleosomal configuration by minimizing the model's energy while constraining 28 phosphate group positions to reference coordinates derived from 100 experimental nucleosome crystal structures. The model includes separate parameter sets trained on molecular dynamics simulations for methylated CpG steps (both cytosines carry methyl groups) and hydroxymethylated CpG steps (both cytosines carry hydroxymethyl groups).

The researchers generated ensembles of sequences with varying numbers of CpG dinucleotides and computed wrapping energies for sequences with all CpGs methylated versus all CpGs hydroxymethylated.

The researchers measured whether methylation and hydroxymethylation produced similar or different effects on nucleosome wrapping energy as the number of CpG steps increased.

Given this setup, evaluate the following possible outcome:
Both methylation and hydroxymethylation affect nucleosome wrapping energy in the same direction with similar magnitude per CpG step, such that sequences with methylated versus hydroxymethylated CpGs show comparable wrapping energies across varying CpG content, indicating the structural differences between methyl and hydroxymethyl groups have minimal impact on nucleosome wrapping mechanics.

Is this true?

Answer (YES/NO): YES